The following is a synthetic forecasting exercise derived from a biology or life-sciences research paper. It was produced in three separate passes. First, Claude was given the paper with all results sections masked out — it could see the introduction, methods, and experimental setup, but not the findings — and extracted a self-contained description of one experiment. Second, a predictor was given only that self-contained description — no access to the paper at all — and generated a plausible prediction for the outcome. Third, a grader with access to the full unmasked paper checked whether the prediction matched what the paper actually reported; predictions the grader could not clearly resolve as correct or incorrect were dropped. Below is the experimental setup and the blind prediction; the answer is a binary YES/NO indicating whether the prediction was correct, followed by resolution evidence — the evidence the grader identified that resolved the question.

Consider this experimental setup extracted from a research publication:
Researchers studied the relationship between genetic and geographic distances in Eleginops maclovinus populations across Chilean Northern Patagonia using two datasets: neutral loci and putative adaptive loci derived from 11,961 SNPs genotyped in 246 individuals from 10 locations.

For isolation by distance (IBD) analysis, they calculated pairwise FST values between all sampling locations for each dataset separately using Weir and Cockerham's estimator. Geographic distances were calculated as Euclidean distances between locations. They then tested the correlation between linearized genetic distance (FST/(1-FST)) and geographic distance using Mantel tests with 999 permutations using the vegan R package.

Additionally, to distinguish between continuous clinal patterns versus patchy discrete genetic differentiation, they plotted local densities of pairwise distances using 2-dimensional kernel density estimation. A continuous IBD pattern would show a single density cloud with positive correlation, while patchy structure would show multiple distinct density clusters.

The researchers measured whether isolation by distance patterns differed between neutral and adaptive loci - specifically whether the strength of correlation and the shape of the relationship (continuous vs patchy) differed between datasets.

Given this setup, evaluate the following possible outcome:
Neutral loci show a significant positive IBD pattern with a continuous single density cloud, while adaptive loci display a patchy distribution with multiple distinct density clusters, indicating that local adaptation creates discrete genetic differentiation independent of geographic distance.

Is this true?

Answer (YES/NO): NO